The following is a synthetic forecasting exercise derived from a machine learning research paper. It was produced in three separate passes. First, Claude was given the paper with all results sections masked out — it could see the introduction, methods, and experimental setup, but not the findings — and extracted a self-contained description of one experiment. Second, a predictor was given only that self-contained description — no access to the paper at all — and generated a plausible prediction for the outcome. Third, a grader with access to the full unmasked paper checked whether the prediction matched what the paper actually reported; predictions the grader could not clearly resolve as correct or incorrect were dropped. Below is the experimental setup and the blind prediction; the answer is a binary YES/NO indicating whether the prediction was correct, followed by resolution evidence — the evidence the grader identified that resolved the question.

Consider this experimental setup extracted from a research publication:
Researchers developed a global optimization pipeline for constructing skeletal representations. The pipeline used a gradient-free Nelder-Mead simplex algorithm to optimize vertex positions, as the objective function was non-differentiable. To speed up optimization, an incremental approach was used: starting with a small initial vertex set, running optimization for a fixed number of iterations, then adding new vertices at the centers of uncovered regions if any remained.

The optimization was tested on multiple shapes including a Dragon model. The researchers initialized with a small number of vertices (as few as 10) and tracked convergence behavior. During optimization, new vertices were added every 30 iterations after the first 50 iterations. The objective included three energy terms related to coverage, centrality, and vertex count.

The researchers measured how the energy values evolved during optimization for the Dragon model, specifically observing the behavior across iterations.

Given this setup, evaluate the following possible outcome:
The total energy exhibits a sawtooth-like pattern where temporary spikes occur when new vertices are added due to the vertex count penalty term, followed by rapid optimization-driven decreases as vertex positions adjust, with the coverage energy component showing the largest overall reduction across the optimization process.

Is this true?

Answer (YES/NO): NO